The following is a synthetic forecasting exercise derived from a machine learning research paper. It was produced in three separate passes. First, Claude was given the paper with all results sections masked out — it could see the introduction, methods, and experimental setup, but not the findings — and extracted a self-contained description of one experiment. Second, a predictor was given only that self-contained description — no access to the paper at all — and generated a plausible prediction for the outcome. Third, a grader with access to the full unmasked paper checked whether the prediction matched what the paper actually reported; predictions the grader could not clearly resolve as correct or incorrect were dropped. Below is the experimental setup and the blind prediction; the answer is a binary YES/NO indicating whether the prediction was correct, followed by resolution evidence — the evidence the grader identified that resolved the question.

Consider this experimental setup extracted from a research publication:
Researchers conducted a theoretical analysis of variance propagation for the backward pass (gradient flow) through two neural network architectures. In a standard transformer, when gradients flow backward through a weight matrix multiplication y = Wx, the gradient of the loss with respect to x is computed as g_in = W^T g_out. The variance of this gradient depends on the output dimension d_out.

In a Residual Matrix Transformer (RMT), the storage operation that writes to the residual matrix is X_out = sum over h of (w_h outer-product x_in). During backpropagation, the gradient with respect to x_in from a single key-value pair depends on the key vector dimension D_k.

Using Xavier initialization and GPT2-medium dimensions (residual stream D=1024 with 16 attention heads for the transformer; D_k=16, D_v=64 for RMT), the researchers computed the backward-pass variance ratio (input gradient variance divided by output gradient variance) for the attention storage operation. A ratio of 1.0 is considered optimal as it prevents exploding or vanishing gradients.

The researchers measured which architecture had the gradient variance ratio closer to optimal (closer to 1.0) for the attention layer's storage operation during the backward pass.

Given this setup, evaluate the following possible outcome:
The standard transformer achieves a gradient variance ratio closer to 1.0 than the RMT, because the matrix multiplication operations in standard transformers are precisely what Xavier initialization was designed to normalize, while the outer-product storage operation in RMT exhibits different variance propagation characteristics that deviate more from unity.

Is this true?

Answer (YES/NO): YES